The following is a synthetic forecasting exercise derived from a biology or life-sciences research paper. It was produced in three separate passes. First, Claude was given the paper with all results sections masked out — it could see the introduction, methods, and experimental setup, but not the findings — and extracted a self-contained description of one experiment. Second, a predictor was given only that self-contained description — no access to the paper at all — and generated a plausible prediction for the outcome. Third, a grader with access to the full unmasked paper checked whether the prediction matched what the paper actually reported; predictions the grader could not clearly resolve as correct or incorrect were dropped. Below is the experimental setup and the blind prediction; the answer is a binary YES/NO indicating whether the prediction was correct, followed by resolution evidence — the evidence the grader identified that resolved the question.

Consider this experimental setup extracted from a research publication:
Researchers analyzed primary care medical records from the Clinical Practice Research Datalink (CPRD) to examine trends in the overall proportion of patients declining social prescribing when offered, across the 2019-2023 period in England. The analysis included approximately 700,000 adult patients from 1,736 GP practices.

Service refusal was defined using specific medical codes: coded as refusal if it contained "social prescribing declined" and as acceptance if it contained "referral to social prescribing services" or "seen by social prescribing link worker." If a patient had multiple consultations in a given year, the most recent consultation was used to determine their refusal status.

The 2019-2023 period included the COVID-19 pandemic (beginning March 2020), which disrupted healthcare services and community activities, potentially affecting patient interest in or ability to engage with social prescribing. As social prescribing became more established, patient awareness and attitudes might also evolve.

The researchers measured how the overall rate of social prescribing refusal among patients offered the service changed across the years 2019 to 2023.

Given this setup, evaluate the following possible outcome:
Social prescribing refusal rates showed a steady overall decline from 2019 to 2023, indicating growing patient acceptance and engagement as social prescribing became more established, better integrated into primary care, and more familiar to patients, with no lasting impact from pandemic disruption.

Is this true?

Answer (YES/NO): NO